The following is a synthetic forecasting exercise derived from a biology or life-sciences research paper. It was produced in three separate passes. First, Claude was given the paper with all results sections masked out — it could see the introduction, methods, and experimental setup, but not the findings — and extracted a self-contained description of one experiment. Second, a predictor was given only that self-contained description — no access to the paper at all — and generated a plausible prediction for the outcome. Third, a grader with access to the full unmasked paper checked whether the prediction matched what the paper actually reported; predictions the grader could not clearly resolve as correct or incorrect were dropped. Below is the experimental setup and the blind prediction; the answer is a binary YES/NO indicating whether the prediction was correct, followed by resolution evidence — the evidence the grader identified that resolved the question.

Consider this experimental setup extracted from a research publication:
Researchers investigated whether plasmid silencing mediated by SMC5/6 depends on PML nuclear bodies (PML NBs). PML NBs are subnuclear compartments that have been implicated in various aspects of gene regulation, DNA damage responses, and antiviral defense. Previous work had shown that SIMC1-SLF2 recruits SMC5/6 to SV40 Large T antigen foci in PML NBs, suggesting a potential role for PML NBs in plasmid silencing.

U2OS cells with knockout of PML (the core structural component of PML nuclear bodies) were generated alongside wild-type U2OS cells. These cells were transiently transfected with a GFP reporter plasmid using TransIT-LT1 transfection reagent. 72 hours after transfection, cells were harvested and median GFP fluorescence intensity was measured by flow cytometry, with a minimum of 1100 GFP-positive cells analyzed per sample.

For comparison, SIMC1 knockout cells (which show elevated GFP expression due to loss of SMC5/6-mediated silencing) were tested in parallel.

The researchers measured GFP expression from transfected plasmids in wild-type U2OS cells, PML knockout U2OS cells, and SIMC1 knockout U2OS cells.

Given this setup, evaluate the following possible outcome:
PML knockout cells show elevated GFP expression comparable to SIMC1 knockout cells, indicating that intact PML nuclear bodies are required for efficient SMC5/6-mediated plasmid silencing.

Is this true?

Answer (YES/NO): NO